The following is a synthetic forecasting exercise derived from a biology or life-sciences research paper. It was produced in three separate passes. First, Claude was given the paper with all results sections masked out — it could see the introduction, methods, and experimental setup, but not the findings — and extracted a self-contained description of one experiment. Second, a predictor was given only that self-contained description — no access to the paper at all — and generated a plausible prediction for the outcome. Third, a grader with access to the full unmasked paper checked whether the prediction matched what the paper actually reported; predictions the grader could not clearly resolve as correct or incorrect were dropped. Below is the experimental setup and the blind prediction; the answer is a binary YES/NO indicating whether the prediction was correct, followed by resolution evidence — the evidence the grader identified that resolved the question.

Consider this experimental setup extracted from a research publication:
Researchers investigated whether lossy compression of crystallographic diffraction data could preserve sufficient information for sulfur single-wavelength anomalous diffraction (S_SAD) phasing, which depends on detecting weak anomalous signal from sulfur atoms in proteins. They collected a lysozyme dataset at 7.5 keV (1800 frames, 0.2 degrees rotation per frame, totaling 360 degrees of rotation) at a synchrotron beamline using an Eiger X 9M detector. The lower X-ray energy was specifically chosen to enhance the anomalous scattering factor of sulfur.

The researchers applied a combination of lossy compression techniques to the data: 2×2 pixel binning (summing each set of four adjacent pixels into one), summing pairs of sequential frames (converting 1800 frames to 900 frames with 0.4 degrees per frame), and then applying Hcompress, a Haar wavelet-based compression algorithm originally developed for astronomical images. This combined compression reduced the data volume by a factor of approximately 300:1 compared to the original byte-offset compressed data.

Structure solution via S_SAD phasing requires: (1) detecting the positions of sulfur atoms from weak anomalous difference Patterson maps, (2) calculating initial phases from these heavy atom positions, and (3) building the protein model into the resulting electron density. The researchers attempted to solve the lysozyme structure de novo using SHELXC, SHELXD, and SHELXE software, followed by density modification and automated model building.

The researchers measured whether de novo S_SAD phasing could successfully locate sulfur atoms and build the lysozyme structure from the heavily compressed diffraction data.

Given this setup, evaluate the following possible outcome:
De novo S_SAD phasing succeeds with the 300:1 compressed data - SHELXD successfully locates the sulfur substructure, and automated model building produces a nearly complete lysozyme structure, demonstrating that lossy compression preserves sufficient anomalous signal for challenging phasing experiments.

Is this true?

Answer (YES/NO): YES